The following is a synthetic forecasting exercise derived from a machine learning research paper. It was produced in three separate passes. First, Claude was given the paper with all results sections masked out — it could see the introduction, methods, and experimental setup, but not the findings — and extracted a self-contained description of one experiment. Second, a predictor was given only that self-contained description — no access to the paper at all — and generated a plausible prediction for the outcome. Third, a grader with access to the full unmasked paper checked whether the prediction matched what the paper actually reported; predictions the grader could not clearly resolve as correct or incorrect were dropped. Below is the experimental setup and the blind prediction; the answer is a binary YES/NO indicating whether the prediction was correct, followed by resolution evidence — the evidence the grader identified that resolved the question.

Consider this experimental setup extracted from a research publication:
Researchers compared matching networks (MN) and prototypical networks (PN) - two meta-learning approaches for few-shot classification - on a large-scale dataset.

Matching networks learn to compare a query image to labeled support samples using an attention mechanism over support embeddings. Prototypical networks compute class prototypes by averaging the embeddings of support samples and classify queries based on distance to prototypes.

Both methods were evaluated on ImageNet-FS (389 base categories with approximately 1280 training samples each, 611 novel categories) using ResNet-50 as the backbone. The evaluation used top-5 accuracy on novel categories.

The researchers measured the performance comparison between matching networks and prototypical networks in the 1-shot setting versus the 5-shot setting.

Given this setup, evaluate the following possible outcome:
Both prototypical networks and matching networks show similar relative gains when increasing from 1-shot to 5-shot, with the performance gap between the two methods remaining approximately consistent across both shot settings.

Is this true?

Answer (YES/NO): NO